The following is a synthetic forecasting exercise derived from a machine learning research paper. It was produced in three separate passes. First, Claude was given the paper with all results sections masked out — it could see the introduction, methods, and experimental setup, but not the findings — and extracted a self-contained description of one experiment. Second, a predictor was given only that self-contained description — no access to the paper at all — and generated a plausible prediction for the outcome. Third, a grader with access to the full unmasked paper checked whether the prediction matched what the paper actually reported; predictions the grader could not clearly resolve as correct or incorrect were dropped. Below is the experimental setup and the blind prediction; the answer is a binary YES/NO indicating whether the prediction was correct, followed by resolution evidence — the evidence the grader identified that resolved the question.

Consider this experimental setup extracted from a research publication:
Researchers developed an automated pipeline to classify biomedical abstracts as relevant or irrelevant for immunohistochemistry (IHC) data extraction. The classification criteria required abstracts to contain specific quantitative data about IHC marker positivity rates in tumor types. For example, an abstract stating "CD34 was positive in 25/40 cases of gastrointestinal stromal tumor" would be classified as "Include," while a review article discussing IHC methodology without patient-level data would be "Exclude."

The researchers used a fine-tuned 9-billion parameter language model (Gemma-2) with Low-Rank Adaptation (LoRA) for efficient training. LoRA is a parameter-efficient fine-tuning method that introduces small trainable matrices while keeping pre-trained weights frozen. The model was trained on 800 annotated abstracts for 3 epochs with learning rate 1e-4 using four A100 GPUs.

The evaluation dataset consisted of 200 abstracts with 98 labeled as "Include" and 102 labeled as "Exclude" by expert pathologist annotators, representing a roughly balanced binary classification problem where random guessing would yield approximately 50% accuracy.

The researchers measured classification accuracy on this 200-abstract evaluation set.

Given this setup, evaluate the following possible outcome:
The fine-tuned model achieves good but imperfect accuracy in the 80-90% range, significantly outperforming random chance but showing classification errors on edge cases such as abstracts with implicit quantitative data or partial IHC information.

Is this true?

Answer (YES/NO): NO